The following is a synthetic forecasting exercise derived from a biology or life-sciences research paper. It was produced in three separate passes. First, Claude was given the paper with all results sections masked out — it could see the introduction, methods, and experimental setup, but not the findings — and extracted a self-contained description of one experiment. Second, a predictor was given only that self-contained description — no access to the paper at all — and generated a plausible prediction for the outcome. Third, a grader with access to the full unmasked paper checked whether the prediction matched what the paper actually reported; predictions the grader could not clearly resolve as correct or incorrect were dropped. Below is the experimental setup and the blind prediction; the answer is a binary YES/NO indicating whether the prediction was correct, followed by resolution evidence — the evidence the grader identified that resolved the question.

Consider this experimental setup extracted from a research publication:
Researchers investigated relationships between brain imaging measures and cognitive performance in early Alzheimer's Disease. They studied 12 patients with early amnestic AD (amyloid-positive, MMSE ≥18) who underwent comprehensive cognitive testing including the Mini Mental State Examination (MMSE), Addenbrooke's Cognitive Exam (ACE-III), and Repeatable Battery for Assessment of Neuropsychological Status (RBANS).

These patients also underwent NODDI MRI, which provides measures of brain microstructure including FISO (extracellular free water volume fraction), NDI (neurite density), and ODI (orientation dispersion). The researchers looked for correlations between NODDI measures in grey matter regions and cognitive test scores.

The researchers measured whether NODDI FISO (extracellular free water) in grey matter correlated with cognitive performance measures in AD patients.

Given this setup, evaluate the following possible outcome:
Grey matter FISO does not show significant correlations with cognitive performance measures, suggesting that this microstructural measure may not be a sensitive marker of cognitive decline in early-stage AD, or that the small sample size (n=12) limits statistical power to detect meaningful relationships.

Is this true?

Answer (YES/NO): NO